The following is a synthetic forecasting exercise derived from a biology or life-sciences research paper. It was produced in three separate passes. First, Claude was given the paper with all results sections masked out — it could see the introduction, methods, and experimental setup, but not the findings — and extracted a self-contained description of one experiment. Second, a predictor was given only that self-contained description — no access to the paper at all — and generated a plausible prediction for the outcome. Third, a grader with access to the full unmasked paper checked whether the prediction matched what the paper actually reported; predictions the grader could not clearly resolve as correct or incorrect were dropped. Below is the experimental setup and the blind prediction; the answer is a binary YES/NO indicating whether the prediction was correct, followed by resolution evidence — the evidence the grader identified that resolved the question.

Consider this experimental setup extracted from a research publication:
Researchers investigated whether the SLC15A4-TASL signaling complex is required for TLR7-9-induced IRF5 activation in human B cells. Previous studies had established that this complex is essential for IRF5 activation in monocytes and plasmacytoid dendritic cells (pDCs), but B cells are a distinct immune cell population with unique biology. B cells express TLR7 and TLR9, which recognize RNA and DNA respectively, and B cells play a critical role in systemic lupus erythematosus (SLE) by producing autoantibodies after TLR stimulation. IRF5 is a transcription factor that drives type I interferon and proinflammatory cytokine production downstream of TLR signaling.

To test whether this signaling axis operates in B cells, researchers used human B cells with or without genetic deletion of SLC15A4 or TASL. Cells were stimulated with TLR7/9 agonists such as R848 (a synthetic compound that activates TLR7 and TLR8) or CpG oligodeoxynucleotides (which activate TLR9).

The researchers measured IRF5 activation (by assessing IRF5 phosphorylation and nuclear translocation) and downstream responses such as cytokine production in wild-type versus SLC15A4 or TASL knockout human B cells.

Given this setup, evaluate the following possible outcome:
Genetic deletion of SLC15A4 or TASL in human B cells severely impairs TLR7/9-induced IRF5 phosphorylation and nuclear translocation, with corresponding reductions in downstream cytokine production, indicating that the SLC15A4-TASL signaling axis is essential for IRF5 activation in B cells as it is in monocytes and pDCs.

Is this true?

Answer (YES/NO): NO